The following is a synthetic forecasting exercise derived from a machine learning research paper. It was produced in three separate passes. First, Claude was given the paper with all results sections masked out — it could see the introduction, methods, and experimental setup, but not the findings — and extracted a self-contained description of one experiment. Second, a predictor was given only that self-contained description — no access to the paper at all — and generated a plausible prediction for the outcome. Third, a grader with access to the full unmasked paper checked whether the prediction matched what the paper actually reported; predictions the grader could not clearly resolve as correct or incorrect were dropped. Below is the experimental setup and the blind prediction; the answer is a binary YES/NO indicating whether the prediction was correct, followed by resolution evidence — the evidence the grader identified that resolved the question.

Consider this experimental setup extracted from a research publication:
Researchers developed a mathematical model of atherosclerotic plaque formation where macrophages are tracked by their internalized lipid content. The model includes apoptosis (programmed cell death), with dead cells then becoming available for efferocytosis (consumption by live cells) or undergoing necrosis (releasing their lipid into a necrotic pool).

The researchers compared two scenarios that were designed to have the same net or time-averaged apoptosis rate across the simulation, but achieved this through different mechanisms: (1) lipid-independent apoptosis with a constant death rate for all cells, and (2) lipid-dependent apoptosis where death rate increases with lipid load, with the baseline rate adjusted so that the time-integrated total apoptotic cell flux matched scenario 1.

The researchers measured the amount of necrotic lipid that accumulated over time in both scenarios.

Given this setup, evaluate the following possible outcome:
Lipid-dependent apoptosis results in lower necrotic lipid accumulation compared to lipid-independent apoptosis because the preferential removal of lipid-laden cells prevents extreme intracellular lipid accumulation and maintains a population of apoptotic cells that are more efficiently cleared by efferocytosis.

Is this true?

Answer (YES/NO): NO